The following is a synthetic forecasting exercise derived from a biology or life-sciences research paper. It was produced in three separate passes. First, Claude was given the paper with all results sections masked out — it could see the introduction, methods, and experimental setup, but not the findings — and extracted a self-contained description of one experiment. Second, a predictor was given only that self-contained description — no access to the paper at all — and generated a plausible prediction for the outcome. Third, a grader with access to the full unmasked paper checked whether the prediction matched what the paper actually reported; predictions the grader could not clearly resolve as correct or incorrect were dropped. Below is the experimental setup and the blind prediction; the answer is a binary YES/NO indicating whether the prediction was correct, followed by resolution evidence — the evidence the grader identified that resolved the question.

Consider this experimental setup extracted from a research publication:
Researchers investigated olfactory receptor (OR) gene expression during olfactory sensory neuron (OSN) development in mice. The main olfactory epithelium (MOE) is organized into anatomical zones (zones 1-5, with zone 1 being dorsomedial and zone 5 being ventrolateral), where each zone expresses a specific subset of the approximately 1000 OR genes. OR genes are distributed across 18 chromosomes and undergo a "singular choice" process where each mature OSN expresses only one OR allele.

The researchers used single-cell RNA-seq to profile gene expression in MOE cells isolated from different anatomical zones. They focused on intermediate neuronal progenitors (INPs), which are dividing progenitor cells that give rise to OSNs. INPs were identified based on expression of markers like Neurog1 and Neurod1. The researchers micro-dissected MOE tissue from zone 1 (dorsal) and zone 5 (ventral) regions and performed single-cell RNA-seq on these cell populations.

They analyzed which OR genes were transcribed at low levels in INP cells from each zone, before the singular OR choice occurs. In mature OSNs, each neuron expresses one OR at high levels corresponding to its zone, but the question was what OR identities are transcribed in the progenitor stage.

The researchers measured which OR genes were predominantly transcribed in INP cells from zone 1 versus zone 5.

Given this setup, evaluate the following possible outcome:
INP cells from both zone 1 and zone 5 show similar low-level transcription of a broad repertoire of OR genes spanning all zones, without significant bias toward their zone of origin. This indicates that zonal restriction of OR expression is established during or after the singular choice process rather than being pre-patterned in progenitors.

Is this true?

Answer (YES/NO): NO